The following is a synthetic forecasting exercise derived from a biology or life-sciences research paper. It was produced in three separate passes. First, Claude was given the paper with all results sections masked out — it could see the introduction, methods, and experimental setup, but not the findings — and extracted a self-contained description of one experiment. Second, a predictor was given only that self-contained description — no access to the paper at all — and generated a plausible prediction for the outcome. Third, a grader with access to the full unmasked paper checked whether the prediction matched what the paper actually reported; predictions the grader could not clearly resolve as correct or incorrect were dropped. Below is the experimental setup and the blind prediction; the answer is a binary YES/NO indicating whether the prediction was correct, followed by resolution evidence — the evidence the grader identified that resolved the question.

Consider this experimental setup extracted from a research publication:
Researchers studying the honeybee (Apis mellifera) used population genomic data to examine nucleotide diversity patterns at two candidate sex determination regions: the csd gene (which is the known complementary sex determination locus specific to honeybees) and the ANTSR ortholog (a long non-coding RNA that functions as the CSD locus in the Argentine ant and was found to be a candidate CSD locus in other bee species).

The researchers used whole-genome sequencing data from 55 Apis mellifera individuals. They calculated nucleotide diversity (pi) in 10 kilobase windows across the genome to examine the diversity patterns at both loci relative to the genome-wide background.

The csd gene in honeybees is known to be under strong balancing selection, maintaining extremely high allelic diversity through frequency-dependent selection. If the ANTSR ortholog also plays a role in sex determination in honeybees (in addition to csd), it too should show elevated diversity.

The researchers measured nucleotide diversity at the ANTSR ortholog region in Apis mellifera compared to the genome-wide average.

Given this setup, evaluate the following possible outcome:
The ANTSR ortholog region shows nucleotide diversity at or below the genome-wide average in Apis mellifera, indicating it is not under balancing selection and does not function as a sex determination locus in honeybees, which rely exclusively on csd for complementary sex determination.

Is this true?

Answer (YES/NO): YES